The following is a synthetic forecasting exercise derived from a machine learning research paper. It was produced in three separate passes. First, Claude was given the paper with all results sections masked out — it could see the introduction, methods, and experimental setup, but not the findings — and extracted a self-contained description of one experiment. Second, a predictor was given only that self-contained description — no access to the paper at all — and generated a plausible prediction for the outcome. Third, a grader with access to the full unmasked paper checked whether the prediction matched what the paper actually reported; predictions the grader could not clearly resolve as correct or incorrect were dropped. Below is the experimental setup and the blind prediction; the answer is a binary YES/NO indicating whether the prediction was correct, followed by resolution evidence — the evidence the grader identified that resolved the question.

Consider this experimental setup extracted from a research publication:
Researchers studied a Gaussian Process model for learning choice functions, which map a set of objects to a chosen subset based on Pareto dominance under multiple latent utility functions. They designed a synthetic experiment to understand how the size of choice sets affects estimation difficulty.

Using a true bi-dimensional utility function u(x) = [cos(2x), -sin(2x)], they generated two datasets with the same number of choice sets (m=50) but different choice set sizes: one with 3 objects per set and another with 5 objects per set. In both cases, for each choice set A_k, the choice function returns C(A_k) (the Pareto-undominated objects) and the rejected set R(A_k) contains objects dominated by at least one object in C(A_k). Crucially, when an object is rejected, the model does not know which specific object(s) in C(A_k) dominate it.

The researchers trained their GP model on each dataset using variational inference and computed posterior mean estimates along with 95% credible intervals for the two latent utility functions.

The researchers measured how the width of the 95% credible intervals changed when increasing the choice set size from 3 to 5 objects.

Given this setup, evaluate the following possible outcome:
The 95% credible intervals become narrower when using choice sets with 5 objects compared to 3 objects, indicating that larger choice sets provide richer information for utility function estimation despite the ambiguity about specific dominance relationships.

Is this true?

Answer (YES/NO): NO